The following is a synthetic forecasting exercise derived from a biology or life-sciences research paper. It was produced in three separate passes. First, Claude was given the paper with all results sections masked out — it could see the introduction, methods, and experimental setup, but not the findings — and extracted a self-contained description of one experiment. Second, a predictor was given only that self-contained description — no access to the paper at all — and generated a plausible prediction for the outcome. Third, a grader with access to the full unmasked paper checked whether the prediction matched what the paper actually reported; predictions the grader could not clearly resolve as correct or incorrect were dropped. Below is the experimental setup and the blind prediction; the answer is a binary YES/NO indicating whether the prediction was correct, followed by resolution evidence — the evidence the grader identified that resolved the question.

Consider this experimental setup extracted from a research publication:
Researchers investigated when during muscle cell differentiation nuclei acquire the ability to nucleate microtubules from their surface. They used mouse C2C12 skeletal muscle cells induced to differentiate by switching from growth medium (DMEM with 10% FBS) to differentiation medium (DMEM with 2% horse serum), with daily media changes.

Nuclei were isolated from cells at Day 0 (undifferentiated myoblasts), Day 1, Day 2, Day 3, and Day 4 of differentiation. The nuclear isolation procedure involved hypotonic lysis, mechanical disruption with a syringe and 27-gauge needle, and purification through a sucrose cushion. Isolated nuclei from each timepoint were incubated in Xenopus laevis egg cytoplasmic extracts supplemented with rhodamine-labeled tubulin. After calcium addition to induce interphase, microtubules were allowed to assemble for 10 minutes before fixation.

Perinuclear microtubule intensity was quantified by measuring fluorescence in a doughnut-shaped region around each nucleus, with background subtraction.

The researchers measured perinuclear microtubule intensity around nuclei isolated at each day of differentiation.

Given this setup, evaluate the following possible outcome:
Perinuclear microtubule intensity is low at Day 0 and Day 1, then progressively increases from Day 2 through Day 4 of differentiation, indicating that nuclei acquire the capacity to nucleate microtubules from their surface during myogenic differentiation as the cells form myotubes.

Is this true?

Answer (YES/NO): NO